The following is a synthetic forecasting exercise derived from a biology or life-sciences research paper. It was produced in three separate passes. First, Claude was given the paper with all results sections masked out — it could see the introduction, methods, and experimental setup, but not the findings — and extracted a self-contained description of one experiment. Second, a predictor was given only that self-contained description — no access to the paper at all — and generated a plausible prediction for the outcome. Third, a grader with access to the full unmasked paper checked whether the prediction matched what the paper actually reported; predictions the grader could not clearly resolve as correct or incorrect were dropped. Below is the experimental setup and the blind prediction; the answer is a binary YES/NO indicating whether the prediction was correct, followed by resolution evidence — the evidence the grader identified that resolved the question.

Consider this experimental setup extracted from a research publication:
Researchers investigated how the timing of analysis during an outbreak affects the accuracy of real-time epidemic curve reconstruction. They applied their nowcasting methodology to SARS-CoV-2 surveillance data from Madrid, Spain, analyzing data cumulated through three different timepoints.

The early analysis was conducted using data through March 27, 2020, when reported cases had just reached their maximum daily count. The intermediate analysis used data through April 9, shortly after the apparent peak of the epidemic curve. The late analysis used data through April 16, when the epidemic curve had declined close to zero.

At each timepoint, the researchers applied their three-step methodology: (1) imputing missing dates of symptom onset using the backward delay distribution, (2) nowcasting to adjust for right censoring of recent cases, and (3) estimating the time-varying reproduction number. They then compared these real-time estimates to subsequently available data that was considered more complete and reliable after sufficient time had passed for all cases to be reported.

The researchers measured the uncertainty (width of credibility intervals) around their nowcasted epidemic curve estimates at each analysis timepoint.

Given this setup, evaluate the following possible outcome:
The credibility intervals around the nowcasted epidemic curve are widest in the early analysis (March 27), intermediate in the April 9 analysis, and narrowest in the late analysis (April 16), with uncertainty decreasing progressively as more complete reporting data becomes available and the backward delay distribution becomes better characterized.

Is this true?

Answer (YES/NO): YES